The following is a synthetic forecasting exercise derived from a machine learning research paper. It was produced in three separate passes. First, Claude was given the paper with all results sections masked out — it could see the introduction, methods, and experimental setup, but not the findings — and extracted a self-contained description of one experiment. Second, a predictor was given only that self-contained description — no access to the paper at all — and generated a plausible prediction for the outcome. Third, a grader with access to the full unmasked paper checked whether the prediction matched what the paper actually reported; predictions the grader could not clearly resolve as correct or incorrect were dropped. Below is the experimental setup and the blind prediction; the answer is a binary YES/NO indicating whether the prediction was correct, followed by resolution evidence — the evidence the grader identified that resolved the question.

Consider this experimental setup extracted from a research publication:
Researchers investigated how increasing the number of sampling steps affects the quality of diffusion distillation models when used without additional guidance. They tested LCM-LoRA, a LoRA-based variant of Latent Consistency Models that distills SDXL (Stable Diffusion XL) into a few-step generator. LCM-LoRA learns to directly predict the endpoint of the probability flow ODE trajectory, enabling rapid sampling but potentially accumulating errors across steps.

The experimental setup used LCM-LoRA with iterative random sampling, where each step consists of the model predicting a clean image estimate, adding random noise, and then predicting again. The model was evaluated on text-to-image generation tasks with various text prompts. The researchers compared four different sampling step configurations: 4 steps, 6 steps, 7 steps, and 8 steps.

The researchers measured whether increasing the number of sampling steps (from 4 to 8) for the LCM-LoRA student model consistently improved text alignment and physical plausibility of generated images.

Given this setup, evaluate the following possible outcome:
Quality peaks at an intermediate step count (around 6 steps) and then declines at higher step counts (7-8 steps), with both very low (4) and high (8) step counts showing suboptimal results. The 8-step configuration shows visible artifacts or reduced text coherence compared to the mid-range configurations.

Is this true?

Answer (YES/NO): NO